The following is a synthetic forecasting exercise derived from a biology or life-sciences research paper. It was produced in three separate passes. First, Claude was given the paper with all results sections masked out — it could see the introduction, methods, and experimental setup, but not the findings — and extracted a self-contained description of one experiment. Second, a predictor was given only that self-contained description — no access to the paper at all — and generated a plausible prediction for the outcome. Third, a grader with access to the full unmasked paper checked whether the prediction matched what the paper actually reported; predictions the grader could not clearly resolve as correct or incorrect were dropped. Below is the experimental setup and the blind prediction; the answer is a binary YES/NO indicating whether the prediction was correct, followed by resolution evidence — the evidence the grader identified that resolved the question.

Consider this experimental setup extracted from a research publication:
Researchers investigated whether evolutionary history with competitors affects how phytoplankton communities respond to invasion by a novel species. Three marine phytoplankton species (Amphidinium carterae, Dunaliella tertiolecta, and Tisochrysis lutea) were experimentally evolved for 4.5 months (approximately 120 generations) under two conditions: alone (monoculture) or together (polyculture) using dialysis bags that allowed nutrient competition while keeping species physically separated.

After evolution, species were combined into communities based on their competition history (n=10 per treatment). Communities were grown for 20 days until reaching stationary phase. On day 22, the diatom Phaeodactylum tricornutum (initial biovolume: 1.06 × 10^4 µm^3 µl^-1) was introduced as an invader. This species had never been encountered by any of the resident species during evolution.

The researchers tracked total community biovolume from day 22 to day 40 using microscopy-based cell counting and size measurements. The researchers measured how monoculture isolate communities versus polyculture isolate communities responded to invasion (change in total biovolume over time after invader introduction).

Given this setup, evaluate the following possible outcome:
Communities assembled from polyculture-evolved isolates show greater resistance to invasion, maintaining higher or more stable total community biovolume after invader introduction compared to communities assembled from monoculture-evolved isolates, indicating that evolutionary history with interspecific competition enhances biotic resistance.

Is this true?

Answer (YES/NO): NO